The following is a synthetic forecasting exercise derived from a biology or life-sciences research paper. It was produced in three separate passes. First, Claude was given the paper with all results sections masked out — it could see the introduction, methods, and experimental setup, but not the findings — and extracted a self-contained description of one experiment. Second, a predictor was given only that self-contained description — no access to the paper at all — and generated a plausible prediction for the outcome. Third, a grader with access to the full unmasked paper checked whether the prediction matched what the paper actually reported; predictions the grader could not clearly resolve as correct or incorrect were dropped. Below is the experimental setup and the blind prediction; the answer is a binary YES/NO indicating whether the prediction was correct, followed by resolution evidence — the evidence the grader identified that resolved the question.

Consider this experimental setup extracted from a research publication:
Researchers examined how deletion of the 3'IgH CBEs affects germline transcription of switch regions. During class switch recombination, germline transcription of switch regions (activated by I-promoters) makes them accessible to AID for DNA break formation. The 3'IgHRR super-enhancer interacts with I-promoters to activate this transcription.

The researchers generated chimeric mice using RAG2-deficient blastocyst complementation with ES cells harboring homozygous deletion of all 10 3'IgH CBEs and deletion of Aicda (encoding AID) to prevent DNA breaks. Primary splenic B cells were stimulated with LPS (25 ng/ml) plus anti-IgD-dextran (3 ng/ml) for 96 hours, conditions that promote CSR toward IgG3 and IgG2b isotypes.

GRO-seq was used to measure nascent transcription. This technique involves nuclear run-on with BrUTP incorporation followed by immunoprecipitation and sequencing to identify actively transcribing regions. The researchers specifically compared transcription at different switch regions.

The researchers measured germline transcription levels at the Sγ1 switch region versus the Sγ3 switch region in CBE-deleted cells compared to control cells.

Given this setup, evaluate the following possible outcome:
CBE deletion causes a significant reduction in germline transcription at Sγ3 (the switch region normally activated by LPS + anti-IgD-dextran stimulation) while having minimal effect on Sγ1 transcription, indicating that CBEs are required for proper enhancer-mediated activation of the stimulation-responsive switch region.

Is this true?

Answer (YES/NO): YES